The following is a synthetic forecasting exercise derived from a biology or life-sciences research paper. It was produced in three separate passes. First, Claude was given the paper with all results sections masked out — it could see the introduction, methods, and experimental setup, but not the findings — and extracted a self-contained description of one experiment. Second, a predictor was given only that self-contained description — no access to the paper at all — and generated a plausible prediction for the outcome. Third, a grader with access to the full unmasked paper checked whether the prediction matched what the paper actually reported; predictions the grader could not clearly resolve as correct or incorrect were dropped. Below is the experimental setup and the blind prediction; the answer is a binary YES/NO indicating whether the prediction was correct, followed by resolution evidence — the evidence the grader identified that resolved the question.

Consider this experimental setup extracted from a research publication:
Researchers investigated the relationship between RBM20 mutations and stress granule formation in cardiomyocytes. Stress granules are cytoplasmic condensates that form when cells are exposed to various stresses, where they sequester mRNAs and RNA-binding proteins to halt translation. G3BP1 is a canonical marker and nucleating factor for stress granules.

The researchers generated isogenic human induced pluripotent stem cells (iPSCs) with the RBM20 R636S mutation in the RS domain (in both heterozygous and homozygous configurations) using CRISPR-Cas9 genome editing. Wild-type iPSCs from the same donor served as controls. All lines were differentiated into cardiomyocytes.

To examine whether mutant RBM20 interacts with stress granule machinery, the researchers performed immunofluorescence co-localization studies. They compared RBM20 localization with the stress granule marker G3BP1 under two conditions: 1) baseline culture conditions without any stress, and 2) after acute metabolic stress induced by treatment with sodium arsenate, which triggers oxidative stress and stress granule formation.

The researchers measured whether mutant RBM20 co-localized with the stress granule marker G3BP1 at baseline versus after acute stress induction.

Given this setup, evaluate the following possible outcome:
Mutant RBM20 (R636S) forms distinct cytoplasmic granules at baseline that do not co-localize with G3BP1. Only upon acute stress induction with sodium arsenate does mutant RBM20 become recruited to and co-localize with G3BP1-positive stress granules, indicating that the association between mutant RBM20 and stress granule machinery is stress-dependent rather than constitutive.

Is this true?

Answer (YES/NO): YES